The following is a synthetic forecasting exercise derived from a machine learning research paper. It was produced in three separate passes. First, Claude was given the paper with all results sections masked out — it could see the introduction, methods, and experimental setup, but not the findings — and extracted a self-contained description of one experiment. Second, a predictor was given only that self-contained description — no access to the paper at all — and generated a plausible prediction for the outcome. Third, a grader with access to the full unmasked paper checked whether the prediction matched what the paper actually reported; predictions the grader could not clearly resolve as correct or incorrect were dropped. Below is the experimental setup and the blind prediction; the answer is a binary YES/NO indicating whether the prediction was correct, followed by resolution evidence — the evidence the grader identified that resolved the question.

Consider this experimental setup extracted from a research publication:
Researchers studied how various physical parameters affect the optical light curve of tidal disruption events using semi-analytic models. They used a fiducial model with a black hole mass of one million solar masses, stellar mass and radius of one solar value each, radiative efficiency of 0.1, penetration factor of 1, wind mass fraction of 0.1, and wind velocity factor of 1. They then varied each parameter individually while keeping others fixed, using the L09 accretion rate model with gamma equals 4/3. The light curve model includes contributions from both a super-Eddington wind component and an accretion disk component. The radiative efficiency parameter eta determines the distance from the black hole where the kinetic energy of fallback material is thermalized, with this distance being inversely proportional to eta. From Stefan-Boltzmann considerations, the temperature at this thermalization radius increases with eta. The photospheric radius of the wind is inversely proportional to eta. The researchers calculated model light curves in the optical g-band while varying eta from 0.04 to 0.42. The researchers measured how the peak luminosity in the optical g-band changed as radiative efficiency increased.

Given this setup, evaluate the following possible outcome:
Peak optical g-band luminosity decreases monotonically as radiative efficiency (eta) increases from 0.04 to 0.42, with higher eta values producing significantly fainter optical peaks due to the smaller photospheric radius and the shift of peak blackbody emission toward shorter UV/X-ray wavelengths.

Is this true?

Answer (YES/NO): NO